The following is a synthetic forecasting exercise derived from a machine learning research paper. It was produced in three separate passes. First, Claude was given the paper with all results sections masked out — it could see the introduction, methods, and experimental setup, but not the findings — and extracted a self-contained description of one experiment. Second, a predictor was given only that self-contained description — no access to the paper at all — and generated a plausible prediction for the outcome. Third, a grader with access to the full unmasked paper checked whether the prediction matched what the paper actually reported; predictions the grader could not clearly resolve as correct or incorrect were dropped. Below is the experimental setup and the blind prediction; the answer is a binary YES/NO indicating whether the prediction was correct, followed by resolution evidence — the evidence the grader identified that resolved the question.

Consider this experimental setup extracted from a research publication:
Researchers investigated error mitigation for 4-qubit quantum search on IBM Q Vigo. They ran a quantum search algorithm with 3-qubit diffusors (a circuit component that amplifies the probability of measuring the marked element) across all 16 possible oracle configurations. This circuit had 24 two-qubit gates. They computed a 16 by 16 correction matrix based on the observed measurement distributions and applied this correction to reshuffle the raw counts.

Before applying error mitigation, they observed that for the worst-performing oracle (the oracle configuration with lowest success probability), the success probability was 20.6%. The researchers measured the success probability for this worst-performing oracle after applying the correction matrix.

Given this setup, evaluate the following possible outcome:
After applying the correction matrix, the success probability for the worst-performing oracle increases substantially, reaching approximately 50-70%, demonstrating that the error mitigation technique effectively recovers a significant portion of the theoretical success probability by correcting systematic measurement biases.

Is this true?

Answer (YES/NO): NO